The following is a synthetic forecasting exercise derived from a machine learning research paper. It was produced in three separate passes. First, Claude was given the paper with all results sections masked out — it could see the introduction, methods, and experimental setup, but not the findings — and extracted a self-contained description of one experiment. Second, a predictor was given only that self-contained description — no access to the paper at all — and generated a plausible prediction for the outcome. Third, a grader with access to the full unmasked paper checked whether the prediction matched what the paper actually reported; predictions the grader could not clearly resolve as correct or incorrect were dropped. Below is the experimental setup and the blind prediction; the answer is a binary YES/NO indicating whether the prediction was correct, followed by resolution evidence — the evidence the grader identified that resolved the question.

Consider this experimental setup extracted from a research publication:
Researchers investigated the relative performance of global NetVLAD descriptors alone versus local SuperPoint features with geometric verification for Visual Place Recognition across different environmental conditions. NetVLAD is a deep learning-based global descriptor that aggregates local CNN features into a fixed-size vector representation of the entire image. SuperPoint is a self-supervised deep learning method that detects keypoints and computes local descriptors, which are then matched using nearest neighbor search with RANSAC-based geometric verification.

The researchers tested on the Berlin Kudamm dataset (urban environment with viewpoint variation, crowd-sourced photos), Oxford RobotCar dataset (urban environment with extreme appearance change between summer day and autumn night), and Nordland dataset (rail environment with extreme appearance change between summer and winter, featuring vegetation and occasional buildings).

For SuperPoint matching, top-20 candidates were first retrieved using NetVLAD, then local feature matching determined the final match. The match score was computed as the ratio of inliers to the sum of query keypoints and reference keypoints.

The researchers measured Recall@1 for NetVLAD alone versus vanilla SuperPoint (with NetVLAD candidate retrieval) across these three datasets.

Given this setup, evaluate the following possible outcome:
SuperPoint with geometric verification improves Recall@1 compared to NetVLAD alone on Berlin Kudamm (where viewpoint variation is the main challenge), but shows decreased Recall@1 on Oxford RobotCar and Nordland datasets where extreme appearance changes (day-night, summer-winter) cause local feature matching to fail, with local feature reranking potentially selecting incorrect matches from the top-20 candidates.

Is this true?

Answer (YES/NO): NO